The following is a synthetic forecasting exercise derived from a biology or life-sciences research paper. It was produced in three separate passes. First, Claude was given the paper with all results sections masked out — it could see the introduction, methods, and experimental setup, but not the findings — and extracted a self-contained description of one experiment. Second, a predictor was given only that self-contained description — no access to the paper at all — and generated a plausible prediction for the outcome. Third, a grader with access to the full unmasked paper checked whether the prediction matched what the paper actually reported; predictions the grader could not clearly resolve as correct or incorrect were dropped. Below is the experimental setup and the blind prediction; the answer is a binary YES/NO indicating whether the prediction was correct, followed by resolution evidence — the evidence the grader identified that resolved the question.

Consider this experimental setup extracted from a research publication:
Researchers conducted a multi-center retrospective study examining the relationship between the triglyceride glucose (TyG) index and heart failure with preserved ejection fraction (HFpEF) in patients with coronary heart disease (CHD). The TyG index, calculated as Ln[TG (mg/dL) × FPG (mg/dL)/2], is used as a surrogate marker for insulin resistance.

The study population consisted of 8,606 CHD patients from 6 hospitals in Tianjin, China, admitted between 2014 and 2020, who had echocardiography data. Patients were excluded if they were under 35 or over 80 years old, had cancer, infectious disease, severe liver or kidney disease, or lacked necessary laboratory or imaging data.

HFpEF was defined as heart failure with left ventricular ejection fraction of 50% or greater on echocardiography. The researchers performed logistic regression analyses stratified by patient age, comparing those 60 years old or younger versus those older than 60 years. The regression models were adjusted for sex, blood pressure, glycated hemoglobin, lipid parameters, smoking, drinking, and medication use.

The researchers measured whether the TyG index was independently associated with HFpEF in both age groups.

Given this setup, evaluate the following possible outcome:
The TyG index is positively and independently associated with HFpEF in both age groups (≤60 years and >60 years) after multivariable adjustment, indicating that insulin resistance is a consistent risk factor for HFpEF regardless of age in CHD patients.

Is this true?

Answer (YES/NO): NO